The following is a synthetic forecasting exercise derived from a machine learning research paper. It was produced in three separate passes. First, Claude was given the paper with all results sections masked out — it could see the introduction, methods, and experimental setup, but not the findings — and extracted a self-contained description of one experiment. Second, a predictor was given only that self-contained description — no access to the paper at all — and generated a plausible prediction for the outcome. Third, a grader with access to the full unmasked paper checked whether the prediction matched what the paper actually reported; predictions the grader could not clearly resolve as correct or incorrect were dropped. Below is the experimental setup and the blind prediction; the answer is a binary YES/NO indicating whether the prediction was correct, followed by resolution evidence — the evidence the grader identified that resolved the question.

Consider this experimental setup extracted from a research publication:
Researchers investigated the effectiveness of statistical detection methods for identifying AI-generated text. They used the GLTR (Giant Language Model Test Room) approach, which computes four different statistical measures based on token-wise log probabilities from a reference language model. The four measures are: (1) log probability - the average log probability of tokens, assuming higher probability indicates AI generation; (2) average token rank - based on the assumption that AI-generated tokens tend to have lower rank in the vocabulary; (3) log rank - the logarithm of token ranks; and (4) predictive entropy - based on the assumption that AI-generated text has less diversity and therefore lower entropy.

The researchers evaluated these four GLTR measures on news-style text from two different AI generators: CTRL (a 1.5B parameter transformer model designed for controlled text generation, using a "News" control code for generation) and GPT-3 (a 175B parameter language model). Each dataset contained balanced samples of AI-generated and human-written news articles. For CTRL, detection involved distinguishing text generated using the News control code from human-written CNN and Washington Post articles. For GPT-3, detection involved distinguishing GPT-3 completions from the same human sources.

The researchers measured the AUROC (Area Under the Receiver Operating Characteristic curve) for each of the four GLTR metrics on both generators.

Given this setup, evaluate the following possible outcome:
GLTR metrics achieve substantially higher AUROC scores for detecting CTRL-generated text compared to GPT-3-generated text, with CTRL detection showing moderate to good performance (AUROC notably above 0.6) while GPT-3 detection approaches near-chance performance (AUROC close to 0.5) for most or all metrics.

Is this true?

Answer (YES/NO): NO